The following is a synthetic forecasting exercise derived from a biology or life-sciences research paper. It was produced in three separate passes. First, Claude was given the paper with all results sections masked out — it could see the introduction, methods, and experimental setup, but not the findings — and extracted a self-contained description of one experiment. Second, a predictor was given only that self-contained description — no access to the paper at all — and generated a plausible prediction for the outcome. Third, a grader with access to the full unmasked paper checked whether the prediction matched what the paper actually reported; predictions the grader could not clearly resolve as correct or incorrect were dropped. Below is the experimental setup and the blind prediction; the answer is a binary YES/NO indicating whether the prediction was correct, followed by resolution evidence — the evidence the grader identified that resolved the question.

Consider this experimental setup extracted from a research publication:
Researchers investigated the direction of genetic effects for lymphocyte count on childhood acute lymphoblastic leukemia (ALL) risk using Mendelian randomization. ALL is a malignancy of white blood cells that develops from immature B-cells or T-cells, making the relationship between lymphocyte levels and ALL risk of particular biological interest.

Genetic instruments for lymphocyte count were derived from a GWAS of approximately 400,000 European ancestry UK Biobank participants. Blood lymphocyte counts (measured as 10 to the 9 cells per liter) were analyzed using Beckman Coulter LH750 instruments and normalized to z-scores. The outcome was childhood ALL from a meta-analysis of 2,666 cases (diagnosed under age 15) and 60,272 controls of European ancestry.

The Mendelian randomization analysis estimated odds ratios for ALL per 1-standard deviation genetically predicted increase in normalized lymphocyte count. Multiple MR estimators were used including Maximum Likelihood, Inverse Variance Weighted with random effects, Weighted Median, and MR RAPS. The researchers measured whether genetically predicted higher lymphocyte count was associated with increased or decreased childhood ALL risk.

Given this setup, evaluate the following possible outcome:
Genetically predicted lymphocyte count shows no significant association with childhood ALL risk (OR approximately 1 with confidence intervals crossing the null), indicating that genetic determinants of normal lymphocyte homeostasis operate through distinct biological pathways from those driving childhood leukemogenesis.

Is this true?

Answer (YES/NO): NO